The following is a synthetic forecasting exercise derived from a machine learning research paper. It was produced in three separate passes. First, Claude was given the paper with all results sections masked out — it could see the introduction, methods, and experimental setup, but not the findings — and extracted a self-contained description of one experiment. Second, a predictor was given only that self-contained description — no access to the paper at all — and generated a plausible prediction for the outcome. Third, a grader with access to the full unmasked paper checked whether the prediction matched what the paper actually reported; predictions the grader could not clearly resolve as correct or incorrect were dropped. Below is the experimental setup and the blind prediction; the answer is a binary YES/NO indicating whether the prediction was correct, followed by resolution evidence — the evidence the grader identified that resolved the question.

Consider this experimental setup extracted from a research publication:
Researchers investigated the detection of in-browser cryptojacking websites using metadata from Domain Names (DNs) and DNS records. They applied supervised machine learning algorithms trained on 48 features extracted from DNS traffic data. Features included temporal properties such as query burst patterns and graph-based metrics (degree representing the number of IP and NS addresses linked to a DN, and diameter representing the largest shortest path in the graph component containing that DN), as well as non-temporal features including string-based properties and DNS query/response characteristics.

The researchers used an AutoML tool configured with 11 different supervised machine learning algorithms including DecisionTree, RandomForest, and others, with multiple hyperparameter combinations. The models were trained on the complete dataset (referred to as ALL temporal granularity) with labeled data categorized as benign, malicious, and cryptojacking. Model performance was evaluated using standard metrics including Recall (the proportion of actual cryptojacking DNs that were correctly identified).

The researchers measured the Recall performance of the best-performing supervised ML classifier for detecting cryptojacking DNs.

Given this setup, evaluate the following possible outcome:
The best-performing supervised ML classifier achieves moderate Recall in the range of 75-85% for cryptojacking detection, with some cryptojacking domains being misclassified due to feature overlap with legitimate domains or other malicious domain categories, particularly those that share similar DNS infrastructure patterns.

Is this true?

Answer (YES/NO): NO